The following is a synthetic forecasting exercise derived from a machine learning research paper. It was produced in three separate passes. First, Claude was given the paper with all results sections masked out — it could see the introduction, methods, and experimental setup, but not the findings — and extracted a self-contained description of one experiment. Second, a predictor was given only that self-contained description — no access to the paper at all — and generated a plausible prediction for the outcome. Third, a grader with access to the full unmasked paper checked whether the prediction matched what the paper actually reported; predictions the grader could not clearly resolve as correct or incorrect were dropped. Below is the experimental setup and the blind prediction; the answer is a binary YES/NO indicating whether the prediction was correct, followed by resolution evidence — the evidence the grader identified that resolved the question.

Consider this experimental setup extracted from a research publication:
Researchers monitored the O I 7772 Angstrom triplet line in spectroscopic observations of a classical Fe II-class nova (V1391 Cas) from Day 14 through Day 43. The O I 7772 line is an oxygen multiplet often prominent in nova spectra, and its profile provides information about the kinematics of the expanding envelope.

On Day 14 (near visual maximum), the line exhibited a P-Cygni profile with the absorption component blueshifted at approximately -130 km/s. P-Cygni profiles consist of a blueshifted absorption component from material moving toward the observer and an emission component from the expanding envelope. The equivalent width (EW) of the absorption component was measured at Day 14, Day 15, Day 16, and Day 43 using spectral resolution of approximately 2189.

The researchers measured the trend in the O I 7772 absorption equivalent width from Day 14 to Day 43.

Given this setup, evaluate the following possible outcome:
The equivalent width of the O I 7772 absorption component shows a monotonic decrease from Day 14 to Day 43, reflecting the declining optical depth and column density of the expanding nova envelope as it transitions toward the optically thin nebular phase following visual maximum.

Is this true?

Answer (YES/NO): YES